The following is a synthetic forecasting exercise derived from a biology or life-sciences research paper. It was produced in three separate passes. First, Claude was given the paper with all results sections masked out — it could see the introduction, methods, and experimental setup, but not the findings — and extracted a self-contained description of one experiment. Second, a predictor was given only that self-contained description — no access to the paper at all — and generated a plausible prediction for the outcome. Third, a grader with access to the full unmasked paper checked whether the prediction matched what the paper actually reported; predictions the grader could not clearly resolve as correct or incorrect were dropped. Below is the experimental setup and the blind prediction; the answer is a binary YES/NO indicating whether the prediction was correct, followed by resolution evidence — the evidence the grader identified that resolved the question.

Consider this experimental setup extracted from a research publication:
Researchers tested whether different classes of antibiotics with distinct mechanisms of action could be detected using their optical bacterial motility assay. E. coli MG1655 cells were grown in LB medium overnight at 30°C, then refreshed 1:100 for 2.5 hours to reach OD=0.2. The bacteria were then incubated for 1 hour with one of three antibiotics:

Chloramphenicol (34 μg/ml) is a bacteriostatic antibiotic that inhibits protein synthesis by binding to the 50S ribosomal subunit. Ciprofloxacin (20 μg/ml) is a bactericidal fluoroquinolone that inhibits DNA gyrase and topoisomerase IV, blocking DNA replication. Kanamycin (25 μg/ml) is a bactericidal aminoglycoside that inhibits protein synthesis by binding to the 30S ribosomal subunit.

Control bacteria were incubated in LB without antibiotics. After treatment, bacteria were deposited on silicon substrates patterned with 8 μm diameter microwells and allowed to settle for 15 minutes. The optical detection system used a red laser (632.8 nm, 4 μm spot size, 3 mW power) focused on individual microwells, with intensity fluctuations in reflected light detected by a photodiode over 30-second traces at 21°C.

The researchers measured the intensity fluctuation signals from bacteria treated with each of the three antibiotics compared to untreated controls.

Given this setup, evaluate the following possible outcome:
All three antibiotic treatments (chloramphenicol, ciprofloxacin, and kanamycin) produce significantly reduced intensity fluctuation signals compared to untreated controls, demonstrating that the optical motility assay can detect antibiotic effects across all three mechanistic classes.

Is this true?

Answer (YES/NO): NO